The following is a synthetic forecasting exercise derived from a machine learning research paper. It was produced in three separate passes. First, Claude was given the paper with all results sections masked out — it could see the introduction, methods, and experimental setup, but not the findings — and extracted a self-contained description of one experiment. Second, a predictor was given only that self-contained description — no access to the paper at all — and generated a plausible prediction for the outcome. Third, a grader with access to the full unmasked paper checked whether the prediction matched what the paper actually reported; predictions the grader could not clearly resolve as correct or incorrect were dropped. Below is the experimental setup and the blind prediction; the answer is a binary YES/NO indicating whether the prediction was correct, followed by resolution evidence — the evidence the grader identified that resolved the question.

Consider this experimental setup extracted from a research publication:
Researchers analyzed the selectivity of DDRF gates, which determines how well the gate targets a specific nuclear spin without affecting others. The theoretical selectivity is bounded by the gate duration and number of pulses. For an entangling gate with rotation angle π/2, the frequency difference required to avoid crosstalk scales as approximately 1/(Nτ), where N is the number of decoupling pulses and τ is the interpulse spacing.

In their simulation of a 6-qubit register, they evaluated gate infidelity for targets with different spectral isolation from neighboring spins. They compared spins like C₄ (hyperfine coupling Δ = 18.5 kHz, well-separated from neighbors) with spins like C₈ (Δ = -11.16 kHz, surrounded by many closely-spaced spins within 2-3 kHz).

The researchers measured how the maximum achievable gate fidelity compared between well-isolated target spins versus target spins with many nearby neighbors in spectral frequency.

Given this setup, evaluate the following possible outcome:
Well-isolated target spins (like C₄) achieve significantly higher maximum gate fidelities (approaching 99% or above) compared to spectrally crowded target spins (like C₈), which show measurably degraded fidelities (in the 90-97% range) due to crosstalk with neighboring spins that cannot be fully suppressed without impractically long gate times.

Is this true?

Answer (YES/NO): NO